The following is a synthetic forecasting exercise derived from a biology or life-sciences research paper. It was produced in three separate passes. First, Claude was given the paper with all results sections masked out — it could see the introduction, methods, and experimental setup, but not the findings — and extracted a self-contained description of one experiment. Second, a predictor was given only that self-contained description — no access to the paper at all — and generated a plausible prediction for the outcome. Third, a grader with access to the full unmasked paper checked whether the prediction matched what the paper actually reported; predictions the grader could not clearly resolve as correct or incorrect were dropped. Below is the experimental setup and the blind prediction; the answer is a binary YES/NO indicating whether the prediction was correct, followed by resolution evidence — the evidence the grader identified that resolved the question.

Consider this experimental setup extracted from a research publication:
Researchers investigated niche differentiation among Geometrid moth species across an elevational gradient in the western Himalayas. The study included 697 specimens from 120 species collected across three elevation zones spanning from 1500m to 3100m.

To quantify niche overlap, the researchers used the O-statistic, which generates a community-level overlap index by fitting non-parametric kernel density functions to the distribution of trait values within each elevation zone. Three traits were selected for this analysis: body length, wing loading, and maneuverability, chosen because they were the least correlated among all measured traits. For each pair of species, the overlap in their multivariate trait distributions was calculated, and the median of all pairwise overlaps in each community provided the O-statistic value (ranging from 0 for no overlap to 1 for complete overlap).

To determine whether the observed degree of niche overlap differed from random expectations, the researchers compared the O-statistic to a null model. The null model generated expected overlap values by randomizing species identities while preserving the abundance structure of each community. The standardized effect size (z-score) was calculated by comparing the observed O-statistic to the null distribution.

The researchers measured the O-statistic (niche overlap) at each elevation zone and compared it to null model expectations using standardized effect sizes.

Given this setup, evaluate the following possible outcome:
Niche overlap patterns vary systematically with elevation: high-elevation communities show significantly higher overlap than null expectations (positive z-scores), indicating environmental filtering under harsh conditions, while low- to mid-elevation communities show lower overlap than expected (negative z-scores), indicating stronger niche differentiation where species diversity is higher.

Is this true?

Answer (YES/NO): NO